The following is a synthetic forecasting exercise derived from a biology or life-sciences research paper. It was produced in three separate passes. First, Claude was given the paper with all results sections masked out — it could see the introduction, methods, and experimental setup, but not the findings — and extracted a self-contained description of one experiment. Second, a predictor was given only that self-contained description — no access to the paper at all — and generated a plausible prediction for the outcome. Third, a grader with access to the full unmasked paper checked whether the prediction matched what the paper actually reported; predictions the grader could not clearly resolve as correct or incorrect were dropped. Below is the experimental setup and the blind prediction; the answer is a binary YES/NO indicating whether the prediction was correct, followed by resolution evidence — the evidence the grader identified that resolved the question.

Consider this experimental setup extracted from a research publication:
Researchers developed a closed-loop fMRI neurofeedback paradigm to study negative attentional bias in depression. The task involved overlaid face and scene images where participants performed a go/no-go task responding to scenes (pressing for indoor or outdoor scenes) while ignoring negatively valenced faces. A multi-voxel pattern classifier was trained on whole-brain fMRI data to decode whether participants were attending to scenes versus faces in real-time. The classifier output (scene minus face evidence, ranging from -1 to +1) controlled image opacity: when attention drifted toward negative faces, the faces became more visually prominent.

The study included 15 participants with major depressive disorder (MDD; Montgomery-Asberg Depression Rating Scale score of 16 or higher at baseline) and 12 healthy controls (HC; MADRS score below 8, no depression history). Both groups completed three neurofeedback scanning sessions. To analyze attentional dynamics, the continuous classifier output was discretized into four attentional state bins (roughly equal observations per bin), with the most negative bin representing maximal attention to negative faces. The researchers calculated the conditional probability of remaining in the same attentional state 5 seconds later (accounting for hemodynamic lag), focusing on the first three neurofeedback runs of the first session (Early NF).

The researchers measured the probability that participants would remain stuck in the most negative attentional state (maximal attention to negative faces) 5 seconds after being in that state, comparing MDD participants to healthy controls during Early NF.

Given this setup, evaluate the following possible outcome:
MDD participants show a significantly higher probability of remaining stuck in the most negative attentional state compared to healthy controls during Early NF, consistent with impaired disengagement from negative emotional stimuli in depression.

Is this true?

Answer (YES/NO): YES